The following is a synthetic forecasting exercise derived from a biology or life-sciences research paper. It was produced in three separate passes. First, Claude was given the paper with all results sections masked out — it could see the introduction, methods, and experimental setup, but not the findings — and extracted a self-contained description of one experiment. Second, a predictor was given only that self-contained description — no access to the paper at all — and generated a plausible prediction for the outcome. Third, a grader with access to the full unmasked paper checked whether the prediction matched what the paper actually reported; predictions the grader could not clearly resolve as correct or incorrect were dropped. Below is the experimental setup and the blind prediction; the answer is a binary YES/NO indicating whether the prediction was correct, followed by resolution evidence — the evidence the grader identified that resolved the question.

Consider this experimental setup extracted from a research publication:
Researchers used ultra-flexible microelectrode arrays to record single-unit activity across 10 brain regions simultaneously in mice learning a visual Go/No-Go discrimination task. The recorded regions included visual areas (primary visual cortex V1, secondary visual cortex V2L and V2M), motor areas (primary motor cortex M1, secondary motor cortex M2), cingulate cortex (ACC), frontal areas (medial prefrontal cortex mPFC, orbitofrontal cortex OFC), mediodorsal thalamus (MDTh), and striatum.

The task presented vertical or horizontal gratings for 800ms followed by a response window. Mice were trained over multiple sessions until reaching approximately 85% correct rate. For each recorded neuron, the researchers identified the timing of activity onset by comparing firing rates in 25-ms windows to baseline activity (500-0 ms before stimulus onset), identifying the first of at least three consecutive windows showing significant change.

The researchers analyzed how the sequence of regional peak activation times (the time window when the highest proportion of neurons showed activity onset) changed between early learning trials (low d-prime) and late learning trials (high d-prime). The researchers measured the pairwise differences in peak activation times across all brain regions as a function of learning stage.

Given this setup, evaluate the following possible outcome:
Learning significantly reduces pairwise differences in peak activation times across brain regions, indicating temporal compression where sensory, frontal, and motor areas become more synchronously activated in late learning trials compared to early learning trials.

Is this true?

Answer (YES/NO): YES